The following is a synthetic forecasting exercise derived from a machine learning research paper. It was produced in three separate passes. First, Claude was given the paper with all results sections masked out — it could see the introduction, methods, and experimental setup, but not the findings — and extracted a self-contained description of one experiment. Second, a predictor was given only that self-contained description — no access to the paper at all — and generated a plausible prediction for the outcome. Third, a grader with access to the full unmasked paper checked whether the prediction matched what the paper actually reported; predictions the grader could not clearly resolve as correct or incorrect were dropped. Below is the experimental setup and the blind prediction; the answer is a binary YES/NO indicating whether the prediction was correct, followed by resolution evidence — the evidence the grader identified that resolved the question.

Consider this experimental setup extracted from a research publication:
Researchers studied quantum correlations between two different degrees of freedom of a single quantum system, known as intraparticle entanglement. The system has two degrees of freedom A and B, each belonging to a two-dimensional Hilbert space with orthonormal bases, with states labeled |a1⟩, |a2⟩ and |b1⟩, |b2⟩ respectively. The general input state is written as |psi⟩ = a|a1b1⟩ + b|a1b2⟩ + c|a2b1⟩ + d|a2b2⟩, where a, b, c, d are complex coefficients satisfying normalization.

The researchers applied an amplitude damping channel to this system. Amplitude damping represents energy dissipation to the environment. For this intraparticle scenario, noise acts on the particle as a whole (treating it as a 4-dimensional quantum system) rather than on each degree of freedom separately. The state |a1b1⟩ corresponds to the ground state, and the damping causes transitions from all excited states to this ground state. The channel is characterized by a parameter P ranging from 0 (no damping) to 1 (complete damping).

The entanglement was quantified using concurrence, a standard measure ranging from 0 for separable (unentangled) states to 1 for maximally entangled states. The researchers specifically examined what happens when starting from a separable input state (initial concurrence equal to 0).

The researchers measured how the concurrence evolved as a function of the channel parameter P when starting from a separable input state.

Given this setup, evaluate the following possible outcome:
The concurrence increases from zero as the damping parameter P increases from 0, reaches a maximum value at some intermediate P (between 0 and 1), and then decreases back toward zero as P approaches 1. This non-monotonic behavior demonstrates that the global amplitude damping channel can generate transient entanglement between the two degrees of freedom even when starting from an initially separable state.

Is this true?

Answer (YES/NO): YES